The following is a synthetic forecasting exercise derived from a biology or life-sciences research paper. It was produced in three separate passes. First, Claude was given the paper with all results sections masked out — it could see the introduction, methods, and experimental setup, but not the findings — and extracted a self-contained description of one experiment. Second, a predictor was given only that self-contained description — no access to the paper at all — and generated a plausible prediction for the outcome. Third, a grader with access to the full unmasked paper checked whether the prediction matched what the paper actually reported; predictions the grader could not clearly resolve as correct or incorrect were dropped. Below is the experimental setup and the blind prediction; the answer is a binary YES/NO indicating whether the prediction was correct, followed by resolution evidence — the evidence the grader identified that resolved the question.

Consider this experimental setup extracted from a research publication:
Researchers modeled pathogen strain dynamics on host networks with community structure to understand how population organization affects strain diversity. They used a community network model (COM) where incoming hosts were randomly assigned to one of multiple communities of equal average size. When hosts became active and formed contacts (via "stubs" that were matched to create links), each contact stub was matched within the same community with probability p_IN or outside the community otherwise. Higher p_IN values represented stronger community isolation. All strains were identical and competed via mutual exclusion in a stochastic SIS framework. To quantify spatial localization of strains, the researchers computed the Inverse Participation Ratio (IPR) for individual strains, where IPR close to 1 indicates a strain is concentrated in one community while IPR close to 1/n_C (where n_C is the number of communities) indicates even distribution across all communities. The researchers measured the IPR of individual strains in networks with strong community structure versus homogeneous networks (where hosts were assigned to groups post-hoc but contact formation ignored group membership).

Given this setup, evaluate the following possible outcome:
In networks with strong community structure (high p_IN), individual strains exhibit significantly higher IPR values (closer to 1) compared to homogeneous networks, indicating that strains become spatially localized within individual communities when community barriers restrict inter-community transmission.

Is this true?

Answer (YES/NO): YES